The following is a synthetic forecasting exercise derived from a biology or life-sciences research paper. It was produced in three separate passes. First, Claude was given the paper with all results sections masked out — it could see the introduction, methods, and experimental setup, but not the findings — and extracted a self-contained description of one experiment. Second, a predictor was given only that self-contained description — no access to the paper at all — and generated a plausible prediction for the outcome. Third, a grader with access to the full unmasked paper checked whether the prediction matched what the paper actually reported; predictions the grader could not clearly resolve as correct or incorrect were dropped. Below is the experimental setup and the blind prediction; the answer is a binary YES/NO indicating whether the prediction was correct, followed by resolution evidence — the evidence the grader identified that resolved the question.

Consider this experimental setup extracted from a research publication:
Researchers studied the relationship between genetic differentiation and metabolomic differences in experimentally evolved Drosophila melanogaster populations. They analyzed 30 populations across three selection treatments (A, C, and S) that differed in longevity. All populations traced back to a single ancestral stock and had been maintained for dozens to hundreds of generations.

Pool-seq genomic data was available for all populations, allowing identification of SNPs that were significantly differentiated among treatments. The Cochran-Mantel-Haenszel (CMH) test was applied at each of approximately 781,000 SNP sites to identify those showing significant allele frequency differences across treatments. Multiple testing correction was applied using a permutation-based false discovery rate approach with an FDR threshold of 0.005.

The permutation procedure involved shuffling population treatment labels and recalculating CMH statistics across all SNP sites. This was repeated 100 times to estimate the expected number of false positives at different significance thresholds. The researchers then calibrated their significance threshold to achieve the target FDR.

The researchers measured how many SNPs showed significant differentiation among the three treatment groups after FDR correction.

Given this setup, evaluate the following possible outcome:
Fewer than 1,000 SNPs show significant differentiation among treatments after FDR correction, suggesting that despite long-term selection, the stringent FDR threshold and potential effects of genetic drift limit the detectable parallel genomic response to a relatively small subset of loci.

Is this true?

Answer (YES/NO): NO